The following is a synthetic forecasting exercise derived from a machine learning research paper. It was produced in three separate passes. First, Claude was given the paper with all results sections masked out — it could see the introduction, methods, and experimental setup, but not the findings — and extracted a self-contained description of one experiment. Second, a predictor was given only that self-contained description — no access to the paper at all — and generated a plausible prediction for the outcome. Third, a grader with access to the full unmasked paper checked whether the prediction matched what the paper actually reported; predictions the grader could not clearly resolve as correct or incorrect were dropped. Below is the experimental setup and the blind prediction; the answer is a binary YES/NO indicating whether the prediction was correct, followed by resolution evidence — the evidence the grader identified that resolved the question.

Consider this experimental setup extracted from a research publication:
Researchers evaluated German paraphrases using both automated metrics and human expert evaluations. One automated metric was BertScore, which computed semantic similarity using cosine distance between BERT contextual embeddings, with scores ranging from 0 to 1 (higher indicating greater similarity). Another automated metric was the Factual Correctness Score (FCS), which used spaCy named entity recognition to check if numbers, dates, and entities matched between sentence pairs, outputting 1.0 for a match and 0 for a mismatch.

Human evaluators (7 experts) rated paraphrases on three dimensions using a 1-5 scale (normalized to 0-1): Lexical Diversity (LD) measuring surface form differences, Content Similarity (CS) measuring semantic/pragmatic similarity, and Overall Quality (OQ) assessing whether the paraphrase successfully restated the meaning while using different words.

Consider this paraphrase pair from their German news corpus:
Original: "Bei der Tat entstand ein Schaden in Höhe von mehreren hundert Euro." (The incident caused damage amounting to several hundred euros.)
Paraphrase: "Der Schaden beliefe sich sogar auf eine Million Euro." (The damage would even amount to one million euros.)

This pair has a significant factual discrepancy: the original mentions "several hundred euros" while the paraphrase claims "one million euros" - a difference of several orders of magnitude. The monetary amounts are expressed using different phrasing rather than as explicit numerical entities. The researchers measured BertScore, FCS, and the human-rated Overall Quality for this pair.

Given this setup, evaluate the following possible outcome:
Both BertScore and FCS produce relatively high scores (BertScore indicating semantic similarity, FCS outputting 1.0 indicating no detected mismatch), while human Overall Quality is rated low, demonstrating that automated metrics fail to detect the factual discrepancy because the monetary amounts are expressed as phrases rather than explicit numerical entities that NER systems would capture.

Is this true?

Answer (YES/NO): YES